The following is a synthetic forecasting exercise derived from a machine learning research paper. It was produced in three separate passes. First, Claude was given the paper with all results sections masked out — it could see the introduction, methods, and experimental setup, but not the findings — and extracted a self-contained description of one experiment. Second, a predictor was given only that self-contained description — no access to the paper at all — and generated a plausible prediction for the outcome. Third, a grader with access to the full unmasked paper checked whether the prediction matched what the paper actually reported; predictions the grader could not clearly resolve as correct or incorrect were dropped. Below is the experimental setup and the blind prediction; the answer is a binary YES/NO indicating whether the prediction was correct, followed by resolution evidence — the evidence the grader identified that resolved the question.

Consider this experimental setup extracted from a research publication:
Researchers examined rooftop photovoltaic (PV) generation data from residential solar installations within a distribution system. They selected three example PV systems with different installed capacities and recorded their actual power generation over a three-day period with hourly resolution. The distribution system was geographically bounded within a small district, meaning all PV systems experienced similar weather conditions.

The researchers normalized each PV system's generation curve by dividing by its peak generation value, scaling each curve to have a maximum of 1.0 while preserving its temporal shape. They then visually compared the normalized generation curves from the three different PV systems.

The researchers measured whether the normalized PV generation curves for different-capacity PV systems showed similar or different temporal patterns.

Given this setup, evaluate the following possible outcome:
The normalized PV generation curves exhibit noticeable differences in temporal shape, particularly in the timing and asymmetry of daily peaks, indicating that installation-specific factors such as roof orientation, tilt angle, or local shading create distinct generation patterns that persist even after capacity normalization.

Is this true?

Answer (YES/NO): NO